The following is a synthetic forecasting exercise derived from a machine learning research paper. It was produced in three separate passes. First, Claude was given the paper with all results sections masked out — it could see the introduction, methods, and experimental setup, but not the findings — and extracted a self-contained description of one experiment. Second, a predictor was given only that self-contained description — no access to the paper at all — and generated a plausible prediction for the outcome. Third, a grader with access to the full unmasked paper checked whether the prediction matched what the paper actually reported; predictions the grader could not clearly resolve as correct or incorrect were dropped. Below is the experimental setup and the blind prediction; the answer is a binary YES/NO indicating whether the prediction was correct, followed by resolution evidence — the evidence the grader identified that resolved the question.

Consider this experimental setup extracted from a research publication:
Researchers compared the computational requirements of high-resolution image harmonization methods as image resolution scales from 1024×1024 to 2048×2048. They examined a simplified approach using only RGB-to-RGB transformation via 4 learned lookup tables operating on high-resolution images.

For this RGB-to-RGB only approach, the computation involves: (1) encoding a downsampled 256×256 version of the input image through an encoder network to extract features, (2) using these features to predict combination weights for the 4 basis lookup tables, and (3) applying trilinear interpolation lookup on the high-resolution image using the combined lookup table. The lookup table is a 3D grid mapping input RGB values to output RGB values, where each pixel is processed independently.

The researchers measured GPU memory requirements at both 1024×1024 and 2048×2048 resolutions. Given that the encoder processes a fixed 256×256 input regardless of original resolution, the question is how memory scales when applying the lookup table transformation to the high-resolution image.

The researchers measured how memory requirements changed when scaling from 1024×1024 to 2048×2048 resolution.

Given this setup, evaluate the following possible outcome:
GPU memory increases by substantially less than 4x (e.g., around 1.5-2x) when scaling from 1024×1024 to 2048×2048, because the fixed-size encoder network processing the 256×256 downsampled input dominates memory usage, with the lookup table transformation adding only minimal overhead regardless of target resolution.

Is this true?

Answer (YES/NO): YES